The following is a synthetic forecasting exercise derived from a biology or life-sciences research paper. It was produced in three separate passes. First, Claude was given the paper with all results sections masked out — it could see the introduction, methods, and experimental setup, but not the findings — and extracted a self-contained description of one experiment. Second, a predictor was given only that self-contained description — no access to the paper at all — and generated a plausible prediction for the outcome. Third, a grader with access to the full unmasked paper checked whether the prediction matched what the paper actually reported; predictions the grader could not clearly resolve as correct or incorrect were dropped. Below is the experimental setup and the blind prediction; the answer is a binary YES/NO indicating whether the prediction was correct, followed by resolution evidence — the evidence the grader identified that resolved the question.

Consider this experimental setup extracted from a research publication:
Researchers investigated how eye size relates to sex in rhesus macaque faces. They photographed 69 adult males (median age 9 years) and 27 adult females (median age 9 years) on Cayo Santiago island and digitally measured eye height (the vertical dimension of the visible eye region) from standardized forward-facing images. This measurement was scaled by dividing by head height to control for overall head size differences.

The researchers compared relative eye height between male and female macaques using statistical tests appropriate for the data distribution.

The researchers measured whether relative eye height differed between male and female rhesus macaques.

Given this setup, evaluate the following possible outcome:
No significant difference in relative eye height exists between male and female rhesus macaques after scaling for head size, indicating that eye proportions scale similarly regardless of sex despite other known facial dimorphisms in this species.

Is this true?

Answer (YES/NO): NO